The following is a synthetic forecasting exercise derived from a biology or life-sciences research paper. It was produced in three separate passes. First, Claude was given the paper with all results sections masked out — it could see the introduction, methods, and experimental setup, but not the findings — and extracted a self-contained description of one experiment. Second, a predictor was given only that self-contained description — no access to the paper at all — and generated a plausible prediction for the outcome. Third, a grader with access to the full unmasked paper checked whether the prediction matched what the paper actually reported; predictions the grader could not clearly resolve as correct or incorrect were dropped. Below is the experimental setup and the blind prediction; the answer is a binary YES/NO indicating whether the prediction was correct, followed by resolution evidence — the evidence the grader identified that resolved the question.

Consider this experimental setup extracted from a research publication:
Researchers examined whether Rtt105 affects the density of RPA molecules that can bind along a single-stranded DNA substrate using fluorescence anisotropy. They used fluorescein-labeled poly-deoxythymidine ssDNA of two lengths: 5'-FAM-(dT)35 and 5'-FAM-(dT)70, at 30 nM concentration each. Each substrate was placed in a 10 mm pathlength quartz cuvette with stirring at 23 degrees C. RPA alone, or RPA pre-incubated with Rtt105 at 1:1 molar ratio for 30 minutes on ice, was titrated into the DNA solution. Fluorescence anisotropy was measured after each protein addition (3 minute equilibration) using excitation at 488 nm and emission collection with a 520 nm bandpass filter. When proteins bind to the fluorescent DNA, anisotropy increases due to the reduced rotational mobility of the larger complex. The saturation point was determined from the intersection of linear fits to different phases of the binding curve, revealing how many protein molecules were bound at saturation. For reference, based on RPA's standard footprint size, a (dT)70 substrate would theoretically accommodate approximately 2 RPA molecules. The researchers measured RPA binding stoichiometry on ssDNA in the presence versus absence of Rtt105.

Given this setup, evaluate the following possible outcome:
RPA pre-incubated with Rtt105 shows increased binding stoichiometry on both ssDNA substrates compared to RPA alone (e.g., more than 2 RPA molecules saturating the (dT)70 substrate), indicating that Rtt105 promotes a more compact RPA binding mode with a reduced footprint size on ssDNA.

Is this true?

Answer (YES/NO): YES